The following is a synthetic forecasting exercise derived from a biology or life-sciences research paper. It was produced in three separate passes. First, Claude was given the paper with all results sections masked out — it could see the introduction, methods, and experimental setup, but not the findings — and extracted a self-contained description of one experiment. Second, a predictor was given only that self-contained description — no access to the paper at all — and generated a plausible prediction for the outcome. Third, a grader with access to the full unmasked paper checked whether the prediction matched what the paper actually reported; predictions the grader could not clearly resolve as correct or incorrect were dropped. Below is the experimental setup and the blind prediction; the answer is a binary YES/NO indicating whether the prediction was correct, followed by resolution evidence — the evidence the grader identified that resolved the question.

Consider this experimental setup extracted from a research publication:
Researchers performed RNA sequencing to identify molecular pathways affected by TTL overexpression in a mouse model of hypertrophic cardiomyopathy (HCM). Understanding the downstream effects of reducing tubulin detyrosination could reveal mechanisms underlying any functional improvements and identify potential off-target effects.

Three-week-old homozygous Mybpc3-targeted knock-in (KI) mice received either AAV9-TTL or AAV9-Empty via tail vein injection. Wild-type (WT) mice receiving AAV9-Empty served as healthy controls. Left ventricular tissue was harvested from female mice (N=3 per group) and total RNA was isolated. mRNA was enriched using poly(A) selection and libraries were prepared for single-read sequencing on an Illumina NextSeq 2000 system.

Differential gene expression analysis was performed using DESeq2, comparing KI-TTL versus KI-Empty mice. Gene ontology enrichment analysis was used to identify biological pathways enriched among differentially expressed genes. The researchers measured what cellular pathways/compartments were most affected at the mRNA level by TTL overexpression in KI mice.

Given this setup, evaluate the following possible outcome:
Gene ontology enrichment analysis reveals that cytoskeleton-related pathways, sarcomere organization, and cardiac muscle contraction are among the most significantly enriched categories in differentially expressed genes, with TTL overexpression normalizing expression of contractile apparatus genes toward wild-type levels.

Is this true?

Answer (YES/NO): NO